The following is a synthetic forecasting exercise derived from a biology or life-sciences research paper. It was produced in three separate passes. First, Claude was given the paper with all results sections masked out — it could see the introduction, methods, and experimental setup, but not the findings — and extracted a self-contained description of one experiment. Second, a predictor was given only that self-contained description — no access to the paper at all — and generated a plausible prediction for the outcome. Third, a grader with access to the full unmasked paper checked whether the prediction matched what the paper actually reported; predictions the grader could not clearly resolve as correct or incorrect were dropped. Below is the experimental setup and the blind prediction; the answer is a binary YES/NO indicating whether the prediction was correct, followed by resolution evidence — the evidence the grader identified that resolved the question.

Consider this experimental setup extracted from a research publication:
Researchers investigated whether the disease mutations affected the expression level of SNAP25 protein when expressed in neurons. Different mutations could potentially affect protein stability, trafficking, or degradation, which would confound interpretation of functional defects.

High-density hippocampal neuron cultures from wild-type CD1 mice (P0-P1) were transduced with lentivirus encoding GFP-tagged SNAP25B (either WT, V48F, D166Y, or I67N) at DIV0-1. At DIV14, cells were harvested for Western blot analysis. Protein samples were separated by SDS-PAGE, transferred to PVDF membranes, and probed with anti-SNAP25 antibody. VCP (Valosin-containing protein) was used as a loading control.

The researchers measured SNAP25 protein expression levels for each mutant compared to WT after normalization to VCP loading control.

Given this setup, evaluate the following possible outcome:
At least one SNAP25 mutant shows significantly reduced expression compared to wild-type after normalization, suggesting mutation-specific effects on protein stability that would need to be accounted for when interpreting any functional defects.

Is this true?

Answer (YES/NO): NO